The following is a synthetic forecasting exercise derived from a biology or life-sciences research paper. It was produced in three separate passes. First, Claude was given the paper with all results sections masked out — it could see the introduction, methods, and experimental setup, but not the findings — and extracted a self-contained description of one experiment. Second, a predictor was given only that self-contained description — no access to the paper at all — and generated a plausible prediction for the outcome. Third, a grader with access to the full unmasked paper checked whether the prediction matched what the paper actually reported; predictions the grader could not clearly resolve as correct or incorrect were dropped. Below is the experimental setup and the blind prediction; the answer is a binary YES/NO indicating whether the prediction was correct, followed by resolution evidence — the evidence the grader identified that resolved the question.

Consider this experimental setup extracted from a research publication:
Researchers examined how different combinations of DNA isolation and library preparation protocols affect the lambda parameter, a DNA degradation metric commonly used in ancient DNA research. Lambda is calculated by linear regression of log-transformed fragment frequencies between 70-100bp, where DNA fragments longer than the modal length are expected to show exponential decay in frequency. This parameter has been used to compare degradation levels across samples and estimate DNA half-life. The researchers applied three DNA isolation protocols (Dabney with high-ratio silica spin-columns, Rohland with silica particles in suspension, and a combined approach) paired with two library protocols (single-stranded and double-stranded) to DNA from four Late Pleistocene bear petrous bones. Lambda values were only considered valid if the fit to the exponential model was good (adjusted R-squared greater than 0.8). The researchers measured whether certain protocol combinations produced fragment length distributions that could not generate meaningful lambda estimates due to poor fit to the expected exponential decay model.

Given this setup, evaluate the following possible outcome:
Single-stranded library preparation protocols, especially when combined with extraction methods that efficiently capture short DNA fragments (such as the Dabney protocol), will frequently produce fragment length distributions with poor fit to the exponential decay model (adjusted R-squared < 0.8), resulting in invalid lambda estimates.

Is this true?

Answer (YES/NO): NO